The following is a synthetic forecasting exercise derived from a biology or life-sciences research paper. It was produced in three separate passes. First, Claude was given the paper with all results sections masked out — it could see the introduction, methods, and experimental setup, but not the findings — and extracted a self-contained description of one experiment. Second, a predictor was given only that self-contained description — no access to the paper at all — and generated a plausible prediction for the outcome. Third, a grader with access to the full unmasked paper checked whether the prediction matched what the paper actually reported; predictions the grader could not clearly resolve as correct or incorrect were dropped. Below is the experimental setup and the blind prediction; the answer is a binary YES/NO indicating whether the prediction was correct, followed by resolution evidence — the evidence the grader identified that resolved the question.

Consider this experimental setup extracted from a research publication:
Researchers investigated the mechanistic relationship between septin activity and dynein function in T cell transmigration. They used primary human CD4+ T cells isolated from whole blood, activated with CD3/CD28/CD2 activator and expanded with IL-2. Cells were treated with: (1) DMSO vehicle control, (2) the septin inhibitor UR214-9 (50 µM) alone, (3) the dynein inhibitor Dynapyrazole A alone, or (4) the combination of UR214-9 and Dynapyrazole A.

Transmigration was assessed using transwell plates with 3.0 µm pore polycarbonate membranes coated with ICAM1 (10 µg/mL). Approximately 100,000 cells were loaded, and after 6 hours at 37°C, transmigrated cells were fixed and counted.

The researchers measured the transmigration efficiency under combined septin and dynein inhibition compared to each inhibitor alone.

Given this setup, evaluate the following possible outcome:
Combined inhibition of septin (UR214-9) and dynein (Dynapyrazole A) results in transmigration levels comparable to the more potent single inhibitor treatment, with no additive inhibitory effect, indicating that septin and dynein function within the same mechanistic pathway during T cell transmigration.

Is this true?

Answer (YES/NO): NO